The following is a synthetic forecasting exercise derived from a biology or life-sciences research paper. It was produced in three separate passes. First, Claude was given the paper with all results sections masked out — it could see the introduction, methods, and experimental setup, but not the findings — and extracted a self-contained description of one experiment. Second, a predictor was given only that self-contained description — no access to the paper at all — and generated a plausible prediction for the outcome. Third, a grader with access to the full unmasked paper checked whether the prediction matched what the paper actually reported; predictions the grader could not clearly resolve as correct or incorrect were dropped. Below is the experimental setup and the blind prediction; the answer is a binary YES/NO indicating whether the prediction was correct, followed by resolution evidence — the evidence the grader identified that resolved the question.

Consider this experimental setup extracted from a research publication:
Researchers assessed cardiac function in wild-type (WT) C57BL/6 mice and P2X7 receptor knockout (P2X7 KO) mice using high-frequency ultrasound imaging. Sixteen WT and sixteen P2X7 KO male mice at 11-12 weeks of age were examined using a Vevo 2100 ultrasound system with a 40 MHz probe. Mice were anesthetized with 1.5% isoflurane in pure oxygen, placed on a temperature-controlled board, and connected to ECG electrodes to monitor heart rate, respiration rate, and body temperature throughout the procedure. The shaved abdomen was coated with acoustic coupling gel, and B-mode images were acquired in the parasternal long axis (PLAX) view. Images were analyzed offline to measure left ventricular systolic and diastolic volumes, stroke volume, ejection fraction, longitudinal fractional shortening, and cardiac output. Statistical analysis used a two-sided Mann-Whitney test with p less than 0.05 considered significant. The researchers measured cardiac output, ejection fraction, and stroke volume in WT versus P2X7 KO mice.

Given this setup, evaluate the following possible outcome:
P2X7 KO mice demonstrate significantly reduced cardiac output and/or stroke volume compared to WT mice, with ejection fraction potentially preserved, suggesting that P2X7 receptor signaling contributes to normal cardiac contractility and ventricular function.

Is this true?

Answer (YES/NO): NO